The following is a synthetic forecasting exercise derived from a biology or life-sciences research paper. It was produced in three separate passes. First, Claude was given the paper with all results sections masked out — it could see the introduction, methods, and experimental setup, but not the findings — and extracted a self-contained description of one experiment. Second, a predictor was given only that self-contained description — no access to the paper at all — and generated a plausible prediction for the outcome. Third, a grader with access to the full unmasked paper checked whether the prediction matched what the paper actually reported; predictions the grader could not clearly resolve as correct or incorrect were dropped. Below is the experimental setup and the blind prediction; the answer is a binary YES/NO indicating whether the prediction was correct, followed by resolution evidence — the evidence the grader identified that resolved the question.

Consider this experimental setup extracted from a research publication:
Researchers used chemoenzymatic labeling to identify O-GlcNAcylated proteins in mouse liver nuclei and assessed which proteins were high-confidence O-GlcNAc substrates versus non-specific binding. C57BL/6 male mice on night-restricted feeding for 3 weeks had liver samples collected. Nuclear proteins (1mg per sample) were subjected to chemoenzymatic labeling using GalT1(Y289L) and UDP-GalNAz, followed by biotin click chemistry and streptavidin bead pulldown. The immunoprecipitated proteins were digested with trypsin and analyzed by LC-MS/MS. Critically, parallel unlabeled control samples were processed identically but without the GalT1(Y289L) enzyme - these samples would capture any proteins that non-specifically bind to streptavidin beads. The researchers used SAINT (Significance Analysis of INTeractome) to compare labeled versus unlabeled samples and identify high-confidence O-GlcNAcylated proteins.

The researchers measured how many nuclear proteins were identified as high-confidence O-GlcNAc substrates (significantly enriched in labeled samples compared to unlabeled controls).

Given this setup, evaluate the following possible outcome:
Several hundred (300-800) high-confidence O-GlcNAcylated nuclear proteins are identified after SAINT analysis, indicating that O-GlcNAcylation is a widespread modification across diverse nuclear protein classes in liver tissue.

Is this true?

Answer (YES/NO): YES